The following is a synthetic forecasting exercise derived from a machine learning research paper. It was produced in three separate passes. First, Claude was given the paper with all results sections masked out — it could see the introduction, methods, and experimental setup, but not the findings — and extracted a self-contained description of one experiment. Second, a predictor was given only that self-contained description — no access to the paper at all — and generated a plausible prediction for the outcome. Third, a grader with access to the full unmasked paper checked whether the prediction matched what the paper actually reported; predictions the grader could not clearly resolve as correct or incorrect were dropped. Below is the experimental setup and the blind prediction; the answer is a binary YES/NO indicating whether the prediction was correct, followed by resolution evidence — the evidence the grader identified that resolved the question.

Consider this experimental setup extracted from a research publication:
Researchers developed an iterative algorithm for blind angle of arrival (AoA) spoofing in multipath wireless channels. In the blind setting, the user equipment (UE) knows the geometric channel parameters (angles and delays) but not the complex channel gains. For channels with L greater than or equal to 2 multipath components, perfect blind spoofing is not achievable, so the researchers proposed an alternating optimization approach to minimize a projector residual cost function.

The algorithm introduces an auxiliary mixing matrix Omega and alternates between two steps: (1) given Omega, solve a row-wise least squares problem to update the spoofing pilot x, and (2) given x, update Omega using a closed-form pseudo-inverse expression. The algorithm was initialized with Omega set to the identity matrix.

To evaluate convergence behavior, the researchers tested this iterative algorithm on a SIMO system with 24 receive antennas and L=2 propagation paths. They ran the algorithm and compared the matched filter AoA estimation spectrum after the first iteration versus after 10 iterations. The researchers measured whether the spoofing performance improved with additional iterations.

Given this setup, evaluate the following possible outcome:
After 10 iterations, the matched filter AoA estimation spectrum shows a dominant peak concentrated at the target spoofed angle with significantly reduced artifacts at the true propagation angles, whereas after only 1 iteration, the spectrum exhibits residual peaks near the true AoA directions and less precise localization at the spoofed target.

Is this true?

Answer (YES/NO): NO